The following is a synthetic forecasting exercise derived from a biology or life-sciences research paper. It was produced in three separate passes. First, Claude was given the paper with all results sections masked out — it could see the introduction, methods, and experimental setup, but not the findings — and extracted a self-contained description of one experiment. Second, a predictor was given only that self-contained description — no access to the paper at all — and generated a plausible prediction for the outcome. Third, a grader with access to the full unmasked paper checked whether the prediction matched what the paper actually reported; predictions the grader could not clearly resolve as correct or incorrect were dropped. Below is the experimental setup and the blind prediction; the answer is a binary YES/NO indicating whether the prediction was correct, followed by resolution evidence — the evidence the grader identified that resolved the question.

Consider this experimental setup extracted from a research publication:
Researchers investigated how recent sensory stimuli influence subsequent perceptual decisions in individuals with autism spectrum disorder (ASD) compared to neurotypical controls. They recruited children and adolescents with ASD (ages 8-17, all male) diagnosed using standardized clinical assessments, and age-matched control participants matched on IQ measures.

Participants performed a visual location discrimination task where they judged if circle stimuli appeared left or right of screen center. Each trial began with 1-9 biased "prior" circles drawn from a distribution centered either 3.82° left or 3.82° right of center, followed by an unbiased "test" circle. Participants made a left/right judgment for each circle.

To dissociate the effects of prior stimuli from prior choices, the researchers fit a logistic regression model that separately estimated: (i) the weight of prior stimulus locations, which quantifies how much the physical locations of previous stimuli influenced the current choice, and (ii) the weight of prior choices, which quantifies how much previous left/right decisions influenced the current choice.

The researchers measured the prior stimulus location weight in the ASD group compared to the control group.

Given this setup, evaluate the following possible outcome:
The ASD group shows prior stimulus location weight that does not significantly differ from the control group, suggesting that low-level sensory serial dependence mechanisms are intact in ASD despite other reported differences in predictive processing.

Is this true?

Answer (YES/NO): YES